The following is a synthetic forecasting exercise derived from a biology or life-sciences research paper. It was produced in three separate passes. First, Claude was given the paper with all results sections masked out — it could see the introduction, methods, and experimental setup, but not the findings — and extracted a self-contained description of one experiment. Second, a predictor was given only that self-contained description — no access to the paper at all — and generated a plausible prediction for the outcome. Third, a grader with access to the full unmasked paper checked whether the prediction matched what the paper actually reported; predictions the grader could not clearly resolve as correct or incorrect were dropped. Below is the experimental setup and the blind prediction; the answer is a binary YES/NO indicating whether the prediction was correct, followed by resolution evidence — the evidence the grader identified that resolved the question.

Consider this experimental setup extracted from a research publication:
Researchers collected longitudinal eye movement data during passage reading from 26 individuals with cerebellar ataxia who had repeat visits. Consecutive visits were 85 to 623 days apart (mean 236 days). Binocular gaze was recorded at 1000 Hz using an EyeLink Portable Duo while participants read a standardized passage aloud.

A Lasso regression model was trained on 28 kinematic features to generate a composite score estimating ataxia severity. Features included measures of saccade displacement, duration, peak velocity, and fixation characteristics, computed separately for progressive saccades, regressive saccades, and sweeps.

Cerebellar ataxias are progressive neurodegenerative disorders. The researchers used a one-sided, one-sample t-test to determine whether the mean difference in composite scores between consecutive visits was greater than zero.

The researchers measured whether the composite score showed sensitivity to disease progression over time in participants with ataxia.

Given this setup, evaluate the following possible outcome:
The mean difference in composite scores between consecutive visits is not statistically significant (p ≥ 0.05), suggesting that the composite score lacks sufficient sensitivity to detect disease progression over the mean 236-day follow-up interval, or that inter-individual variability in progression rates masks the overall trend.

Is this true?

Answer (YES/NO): NO